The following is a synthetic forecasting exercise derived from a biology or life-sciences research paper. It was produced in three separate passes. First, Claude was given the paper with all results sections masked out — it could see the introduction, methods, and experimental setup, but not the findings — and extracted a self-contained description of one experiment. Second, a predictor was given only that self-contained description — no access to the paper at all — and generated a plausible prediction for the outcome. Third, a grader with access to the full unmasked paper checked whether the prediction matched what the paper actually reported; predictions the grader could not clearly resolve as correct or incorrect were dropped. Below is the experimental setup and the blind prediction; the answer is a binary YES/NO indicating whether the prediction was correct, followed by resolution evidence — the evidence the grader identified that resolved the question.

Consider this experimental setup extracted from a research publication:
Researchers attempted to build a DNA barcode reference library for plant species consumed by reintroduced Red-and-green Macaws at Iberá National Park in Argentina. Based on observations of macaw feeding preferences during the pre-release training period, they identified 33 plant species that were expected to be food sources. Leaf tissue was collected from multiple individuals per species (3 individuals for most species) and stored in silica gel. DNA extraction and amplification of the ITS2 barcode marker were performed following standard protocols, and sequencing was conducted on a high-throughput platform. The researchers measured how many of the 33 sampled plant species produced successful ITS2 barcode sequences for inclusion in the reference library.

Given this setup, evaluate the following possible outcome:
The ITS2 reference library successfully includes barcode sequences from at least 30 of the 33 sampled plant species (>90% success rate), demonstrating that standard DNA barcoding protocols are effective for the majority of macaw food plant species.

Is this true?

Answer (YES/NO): NO